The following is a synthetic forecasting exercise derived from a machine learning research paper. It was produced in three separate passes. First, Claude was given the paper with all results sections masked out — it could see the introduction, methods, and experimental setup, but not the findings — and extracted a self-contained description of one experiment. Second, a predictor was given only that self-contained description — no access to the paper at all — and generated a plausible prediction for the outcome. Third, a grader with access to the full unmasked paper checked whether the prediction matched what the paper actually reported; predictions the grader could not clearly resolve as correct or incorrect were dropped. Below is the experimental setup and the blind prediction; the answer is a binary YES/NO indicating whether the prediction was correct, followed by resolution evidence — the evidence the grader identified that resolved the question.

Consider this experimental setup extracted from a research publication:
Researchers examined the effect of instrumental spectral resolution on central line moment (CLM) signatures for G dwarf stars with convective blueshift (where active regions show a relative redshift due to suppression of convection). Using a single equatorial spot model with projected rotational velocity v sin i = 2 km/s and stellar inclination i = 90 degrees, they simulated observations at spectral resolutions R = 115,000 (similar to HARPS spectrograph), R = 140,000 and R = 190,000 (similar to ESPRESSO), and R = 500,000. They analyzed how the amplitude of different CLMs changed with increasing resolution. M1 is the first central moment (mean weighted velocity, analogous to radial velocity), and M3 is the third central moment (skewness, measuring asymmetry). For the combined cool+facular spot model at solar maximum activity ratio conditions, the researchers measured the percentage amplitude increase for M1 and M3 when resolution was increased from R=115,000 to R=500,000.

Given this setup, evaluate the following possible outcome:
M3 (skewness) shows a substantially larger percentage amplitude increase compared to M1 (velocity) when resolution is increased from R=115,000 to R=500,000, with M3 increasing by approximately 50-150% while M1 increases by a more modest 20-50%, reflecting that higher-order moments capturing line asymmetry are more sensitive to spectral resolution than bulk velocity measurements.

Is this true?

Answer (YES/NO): NO